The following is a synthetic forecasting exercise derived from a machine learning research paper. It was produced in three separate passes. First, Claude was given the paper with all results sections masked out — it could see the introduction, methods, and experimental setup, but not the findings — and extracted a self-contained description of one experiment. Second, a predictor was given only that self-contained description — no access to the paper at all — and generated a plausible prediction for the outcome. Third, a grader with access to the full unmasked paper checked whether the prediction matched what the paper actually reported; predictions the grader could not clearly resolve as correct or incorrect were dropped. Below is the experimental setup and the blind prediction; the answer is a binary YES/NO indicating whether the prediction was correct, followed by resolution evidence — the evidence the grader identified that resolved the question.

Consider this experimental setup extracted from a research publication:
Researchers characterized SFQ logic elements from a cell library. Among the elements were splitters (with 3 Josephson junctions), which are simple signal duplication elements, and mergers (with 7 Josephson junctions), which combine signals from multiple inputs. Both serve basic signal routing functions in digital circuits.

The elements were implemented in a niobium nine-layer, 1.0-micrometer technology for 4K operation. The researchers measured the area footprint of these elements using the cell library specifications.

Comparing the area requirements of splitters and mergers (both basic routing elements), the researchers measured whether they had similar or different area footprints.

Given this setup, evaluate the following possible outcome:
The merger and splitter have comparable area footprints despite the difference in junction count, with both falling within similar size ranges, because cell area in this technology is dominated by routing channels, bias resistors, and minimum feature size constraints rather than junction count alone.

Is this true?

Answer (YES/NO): YES